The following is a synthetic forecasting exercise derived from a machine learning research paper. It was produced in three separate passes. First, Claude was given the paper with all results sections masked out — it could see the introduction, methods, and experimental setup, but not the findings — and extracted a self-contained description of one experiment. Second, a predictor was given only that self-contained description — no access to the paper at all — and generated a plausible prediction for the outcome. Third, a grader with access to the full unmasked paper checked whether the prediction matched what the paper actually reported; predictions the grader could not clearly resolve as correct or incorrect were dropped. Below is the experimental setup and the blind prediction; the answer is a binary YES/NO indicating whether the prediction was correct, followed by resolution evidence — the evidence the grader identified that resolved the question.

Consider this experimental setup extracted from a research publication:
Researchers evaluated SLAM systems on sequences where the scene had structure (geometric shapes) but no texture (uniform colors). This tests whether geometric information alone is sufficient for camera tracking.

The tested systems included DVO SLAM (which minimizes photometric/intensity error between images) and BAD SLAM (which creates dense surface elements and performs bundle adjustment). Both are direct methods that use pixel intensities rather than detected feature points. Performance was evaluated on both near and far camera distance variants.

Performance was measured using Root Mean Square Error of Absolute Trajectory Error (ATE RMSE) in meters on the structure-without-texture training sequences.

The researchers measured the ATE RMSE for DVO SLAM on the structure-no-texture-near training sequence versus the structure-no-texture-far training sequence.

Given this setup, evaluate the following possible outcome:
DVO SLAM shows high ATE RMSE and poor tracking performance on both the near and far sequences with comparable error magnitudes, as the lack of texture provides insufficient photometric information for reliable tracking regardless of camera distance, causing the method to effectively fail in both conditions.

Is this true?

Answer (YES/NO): NO